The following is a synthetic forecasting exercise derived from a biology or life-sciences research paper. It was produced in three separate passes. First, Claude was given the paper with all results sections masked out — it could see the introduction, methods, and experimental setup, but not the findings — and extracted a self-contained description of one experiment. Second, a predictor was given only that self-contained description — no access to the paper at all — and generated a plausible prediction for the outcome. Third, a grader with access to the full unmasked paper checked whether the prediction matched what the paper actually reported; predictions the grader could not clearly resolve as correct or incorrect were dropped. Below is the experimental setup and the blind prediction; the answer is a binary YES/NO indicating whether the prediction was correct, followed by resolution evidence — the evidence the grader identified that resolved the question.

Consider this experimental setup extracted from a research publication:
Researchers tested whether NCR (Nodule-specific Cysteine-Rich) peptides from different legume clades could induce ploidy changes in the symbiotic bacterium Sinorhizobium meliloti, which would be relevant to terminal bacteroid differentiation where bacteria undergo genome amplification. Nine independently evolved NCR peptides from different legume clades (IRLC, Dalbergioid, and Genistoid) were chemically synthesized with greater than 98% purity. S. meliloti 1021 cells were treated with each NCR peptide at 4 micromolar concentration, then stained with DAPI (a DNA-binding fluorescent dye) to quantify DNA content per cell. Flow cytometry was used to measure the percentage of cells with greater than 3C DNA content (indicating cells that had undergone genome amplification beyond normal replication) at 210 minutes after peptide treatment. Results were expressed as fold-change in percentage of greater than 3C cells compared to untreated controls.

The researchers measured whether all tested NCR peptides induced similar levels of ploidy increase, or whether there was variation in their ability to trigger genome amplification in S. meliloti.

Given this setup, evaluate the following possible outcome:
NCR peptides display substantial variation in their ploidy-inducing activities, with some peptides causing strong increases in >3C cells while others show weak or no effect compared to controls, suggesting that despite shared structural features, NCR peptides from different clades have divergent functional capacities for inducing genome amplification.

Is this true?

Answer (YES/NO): YES